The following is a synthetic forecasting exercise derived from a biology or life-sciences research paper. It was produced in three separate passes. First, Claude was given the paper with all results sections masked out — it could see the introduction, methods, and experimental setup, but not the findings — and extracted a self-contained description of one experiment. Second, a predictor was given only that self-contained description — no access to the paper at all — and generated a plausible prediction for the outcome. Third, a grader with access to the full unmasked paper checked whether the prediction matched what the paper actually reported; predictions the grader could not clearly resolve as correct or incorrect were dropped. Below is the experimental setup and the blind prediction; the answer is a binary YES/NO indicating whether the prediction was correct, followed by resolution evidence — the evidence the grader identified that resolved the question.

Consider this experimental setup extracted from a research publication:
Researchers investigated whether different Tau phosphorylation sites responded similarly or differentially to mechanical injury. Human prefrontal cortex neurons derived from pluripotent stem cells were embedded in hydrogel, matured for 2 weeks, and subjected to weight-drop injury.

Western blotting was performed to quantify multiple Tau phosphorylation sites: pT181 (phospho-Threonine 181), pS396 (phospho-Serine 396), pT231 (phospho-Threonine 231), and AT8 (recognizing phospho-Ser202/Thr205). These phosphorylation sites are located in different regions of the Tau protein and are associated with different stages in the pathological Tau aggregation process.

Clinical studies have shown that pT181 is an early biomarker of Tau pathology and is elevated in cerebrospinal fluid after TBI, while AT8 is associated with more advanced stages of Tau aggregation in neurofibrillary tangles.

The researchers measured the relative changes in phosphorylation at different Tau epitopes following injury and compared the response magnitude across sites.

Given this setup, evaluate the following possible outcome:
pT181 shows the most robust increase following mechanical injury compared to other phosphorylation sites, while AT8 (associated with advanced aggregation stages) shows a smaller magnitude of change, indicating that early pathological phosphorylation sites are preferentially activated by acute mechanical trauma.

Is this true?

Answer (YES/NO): NO